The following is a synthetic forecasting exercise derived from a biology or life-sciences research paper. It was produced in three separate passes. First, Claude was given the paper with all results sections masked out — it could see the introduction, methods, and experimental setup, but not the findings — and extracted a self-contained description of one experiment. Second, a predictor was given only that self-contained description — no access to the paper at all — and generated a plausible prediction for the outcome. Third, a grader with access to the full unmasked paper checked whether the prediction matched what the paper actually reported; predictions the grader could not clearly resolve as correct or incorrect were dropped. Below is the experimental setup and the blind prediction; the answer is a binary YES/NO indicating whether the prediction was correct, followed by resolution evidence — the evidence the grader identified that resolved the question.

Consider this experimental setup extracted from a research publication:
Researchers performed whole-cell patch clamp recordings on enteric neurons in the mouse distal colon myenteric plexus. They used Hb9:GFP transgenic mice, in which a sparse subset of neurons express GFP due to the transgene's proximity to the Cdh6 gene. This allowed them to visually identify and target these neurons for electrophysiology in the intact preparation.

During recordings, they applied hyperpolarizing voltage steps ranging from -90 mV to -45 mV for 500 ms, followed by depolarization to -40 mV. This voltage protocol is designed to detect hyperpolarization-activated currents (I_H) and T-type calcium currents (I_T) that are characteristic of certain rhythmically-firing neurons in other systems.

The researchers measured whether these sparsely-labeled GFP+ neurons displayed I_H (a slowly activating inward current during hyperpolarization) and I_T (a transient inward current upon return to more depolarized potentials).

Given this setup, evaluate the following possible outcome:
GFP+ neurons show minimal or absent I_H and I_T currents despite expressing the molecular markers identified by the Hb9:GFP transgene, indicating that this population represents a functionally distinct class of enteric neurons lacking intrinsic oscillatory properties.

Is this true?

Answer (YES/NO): NO